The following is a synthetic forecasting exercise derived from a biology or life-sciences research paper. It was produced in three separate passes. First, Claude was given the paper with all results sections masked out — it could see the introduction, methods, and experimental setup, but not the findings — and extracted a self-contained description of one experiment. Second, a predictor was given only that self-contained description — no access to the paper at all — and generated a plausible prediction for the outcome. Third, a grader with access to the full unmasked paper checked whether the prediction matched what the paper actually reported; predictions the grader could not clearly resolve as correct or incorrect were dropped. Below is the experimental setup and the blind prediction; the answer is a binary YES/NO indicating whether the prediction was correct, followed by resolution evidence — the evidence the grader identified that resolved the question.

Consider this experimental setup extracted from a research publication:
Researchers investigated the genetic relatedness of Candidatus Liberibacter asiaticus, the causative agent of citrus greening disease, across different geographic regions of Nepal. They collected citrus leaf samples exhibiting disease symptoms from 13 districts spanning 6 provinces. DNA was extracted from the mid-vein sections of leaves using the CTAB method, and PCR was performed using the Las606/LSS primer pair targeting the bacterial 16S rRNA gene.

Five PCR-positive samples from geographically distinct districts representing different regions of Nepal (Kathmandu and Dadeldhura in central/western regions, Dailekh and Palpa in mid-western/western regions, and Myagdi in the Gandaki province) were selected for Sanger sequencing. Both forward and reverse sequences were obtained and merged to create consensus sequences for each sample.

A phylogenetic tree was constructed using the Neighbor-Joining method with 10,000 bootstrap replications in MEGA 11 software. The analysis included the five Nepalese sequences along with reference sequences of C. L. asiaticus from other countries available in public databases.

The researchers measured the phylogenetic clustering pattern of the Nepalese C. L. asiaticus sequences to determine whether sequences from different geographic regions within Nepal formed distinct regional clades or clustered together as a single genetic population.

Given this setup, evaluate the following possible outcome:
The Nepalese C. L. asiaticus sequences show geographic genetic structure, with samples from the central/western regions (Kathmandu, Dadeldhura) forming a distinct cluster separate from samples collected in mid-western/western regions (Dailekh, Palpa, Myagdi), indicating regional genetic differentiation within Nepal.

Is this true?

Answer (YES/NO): NO